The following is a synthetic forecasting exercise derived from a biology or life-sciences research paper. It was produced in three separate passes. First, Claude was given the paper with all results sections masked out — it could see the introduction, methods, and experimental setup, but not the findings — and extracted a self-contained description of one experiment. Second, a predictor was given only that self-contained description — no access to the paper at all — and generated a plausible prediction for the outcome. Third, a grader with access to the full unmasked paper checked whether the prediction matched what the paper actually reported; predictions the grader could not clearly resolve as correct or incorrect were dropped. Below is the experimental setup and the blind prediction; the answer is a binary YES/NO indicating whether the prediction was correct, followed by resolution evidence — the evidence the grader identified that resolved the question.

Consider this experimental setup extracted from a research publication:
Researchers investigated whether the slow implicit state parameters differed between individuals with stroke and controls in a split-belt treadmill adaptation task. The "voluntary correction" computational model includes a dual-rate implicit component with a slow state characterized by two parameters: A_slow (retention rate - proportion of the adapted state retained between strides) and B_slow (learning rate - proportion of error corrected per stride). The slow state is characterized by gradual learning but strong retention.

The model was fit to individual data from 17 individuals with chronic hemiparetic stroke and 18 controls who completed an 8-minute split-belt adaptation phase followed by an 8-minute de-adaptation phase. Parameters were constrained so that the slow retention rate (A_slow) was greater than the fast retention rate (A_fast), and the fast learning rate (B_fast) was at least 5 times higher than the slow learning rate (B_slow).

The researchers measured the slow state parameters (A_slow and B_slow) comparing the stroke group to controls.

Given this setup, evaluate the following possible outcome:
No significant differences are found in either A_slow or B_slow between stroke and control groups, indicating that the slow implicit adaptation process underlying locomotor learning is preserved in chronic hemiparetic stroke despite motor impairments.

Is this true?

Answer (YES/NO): YES